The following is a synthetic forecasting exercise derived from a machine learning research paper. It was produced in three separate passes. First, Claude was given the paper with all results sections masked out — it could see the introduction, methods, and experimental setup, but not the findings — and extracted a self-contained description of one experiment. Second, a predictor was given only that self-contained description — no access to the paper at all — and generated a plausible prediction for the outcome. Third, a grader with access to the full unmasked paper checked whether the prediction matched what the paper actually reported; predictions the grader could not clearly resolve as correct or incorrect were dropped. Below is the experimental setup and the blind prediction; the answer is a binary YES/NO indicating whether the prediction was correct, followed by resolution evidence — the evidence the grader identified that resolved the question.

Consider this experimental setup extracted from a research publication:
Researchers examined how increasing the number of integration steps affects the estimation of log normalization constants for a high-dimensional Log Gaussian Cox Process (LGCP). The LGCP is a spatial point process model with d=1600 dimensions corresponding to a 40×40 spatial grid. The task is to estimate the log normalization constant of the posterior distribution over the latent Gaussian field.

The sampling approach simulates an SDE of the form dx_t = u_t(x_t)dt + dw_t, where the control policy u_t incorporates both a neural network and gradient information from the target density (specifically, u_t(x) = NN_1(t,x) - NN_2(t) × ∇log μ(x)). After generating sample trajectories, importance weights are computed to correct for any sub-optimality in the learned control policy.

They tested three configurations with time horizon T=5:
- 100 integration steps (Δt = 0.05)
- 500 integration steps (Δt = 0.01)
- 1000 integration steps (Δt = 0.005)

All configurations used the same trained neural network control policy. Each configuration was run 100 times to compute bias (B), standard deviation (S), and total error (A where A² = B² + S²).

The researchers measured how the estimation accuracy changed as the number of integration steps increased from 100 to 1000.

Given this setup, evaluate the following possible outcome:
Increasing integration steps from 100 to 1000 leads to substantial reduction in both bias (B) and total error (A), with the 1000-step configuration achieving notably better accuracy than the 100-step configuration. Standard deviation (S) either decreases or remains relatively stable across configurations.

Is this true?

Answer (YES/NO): YES